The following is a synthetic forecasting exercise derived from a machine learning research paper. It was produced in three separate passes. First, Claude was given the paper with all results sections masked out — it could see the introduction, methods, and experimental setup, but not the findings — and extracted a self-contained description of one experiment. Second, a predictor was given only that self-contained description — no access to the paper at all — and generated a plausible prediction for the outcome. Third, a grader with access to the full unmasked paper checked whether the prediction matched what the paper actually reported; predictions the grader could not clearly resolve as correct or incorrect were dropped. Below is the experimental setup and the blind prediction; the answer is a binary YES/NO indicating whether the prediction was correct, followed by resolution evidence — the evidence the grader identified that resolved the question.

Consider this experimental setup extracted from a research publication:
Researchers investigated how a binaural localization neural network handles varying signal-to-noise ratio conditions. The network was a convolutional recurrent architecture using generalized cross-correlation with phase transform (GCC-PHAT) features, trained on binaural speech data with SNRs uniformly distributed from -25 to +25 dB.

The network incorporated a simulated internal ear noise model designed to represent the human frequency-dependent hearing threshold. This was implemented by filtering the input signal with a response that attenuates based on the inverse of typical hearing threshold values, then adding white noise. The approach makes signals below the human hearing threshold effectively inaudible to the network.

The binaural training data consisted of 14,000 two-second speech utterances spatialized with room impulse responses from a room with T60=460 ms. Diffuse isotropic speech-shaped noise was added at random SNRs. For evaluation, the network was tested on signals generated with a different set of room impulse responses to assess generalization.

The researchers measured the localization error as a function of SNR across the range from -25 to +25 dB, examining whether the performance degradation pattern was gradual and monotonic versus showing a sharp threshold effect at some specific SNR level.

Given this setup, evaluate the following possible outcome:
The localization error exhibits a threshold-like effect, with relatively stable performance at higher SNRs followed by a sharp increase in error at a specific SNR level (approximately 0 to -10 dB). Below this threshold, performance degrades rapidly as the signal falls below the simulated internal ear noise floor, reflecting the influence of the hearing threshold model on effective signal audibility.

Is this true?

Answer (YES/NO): NO